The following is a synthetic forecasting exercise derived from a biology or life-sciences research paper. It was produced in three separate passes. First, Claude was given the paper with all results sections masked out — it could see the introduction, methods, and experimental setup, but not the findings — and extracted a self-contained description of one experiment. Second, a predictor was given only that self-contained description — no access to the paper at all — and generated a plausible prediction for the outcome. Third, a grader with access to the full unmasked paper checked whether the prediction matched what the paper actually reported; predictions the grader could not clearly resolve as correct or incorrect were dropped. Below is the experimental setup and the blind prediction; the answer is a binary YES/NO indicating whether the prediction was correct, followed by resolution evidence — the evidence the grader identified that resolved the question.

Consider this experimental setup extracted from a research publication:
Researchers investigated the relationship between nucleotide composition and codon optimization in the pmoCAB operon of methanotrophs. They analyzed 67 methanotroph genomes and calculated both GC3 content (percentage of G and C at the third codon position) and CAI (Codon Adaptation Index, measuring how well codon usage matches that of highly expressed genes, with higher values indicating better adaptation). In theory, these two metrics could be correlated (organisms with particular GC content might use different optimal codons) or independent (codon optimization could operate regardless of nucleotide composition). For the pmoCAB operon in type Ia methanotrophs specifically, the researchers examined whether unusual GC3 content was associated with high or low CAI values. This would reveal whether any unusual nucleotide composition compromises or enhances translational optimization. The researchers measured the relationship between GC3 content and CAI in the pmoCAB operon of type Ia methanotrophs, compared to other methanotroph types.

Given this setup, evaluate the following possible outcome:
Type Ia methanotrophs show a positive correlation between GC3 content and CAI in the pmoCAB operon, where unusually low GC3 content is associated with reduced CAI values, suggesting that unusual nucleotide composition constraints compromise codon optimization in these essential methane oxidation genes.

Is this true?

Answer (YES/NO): NO